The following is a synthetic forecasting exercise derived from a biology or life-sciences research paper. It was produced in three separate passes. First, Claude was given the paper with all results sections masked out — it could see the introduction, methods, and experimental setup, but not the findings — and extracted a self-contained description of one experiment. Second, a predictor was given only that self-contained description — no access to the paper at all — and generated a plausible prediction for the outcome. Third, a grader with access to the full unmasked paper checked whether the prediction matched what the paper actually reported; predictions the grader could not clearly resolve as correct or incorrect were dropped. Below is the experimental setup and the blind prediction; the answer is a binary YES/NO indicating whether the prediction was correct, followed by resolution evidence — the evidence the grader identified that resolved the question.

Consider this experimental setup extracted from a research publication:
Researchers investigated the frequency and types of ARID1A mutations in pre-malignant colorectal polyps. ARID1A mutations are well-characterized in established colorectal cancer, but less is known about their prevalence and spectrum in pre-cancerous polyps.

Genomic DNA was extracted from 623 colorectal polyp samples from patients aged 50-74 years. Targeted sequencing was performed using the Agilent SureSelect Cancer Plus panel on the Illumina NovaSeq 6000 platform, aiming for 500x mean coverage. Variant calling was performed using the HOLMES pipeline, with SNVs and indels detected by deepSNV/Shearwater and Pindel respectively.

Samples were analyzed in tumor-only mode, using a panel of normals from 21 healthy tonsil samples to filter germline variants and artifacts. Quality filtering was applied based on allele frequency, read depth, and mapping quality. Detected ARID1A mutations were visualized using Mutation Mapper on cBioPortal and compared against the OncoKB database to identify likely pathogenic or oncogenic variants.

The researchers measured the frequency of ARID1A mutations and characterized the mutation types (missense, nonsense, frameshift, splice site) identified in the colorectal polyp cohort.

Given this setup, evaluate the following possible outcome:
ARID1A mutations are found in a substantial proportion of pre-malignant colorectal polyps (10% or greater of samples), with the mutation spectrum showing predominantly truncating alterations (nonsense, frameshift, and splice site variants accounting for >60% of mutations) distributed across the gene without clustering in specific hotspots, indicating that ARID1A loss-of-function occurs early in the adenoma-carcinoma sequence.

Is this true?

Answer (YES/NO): NO